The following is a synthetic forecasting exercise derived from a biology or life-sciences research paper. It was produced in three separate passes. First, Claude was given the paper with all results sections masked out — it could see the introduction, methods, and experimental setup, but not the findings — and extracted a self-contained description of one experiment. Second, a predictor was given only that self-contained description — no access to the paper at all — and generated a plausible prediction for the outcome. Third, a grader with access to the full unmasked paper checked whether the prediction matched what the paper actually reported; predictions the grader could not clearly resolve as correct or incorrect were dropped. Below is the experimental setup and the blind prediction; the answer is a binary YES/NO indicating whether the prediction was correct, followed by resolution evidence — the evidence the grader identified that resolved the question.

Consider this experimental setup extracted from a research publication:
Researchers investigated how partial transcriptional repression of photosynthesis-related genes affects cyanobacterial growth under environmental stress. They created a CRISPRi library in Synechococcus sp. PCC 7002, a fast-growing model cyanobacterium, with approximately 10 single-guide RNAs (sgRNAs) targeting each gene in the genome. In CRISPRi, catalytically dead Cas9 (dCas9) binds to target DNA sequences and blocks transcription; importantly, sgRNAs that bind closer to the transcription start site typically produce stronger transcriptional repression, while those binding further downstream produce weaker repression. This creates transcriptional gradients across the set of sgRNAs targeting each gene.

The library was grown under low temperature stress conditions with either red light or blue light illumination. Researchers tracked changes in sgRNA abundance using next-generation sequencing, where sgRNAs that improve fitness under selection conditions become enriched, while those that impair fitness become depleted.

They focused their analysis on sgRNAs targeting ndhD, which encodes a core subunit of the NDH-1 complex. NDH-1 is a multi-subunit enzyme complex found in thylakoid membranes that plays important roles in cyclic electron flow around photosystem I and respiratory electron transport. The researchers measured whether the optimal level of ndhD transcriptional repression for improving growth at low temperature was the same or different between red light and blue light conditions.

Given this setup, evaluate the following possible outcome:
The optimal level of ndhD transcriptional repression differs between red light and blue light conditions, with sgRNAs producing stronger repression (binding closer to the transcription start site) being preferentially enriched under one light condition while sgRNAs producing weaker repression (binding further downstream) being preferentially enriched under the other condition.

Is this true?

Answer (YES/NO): YES